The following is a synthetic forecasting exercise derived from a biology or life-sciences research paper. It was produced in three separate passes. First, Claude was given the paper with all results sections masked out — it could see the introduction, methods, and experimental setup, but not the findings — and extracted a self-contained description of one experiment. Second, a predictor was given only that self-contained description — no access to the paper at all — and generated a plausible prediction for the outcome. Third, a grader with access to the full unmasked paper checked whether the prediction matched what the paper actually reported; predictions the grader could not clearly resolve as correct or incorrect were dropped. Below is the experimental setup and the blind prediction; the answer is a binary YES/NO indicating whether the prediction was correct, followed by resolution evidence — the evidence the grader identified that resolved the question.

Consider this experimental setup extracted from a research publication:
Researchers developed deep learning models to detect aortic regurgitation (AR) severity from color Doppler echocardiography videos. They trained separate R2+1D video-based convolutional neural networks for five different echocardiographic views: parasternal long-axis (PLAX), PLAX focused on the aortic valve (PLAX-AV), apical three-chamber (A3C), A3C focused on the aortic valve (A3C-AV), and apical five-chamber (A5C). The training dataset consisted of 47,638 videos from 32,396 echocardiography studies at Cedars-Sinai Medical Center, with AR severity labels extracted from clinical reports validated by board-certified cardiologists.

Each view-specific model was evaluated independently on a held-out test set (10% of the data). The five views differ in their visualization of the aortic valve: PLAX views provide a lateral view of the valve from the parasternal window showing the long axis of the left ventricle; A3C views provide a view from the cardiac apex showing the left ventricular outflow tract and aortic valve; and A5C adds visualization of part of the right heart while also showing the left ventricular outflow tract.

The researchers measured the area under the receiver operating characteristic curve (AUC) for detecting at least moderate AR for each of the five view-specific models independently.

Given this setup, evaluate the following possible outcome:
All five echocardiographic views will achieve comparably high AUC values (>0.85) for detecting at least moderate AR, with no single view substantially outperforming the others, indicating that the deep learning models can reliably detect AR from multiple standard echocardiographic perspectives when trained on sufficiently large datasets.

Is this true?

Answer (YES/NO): NO